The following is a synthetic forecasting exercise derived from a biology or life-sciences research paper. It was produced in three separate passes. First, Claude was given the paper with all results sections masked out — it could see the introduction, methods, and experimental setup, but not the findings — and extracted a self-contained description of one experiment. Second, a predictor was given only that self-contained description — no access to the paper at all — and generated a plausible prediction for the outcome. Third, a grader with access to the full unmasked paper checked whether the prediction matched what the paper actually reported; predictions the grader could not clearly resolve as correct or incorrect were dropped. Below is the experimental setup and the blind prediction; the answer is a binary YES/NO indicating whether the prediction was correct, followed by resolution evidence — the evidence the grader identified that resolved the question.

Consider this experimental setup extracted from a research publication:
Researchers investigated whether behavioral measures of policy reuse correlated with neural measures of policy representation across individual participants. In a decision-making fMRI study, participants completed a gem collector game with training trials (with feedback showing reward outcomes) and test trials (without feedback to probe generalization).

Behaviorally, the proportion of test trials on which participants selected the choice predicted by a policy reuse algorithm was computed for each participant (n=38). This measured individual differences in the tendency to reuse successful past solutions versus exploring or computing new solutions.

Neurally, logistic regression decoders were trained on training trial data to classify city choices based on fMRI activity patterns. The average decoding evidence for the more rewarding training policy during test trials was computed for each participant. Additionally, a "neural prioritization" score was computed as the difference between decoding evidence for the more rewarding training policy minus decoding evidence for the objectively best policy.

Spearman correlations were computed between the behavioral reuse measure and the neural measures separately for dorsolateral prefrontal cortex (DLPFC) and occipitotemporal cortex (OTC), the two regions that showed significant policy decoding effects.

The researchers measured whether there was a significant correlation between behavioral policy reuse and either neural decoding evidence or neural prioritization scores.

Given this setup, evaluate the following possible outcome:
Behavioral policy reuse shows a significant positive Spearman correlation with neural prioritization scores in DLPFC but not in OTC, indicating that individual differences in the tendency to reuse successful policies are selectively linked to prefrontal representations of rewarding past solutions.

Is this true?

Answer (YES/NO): NO